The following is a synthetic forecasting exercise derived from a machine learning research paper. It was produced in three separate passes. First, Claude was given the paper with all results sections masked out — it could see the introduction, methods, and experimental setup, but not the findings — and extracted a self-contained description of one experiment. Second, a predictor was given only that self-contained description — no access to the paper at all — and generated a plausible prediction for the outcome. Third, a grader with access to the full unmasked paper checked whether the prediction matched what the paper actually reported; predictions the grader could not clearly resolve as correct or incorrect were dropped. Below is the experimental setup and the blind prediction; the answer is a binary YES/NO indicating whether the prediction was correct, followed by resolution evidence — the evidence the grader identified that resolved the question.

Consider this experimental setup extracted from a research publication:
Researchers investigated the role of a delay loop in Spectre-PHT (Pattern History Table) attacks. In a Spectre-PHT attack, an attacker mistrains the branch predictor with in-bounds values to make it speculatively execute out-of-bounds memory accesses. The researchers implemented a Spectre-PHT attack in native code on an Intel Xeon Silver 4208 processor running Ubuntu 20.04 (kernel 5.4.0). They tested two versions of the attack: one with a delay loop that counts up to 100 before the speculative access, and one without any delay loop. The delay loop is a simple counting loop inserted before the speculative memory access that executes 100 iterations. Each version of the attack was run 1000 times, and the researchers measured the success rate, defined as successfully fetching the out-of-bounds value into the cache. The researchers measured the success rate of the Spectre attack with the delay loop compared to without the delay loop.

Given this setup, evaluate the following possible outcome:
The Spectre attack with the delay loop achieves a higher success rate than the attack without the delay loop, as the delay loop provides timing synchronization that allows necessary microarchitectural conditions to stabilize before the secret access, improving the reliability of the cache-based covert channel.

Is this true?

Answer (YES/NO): YES